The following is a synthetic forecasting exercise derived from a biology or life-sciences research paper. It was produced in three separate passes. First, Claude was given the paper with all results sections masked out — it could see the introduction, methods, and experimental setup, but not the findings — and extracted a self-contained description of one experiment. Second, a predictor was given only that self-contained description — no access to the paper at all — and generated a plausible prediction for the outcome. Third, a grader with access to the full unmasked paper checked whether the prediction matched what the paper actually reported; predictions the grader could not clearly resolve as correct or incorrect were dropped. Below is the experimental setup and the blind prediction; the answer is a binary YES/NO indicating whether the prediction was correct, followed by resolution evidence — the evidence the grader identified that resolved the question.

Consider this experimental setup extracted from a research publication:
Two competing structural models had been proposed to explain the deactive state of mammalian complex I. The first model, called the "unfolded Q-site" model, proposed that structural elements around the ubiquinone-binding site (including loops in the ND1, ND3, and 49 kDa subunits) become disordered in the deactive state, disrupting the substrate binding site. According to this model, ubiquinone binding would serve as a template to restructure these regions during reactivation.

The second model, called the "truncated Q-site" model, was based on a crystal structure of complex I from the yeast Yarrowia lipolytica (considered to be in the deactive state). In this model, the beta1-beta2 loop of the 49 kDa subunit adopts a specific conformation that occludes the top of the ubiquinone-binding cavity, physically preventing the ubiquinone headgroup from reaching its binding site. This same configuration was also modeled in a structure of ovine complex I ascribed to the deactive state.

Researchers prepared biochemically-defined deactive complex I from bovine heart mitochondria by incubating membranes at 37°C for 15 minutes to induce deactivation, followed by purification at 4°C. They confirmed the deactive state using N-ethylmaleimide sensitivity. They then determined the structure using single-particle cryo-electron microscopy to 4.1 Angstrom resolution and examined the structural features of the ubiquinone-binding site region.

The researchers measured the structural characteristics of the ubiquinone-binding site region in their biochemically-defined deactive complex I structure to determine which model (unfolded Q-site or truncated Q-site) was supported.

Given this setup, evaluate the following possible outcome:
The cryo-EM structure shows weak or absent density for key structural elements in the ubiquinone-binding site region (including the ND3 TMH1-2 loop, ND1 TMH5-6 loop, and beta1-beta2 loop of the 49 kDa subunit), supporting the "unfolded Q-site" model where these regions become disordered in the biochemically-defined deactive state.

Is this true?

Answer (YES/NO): YES